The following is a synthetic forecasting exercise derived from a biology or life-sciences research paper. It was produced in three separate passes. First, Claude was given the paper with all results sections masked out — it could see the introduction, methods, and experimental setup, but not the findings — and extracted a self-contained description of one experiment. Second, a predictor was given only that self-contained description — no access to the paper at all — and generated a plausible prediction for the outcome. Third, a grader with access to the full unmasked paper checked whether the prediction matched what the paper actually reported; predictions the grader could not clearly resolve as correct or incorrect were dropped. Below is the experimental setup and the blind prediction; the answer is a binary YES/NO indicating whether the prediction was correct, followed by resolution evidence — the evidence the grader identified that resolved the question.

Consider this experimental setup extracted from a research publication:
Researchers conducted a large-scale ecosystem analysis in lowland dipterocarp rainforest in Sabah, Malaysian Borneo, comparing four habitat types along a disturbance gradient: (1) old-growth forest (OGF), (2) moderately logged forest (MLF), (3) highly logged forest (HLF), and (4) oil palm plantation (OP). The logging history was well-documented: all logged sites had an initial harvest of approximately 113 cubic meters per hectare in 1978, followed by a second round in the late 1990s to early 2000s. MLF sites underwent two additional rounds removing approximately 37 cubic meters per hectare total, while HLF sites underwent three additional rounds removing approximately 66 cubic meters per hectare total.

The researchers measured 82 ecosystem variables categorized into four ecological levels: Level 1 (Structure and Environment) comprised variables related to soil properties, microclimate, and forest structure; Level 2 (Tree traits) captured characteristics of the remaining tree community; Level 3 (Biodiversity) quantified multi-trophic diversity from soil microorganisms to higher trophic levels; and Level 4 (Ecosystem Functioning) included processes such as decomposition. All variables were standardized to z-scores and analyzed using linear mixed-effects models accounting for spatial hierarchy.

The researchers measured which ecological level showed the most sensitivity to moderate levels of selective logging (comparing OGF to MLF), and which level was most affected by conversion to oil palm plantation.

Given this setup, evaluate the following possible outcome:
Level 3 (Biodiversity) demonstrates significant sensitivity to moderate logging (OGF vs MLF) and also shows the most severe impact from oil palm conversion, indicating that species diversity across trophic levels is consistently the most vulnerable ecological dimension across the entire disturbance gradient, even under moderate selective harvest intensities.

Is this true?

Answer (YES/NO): NO